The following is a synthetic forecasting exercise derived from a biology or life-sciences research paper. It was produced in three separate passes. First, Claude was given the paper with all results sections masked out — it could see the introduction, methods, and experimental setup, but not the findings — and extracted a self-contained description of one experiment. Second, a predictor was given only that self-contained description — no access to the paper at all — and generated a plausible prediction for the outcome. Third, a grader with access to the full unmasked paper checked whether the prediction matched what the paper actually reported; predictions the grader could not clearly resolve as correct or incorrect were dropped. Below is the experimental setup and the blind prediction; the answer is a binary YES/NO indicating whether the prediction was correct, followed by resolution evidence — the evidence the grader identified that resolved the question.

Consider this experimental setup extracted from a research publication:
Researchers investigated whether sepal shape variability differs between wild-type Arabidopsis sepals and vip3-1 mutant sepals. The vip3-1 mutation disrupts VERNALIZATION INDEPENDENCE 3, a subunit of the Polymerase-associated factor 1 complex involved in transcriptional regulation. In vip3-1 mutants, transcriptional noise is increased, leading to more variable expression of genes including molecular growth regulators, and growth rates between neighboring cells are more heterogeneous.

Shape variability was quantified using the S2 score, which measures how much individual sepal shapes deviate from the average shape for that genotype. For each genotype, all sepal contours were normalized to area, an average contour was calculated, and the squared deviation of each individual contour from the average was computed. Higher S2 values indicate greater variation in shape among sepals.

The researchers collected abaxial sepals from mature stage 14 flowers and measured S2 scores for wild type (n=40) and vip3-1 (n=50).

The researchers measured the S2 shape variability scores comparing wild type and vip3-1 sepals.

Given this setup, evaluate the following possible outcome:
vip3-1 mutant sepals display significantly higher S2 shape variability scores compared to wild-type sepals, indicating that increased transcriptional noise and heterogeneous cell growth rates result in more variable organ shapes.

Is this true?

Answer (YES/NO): YES